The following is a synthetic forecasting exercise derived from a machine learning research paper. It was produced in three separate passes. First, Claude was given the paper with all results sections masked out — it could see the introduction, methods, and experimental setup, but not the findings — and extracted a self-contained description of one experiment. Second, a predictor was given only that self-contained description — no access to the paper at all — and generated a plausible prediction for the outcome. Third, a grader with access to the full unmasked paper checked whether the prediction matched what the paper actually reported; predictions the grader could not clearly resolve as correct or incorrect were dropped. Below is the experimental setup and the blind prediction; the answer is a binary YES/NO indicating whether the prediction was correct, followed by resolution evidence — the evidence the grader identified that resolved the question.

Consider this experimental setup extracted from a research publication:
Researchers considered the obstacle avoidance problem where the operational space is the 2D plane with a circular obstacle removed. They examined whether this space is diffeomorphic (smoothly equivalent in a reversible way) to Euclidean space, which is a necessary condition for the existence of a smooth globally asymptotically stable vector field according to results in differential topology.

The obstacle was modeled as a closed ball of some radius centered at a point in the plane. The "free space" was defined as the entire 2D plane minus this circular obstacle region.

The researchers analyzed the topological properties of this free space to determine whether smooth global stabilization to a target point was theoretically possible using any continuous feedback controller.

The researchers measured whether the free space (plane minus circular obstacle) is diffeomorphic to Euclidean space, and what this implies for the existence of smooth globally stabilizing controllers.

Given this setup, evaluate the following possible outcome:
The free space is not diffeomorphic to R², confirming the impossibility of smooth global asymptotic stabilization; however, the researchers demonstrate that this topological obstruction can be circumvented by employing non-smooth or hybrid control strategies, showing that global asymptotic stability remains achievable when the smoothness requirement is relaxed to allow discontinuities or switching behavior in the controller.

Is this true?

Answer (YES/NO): YES